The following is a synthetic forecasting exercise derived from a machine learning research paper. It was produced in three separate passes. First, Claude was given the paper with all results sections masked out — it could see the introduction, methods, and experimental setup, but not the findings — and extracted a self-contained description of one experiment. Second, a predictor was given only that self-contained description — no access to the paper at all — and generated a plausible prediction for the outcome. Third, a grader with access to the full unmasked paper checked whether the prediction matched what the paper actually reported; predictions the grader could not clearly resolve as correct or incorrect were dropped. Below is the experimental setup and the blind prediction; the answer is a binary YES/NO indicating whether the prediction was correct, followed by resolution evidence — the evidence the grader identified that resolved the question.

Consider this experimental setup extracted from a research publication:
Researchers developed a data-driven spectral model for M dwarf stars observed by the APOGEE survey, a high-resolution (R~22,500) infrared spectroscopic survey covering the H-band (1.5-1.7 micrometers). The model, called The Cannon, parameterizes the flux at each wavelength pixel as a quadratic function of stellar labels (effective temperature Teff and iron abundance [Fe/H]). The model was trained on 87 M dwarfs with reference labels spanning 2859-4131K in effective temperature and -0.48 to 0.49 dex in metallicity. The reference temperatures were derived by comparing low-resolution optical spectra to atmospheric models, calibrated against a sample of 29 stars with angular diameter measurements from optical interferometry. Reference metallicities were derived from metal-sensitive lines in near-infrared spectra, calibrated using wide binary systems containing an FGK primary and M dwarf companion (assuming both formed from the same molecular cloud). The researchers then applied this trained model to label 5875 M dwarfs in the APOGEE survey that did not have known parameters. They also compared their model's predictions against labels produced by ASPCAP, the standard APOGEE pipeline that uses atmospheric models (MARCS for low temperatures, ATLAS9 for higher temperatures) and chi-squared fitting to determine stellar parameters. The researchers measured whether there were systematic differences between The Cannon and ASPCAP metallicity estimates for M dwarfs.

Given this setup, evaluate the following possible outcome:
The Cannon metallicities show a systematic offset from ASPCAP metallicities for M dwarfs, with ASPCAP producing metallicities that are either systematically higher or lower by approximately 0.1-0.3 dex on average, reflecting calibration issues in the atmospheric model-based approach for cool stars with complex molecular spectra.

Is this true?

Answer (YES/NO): YES